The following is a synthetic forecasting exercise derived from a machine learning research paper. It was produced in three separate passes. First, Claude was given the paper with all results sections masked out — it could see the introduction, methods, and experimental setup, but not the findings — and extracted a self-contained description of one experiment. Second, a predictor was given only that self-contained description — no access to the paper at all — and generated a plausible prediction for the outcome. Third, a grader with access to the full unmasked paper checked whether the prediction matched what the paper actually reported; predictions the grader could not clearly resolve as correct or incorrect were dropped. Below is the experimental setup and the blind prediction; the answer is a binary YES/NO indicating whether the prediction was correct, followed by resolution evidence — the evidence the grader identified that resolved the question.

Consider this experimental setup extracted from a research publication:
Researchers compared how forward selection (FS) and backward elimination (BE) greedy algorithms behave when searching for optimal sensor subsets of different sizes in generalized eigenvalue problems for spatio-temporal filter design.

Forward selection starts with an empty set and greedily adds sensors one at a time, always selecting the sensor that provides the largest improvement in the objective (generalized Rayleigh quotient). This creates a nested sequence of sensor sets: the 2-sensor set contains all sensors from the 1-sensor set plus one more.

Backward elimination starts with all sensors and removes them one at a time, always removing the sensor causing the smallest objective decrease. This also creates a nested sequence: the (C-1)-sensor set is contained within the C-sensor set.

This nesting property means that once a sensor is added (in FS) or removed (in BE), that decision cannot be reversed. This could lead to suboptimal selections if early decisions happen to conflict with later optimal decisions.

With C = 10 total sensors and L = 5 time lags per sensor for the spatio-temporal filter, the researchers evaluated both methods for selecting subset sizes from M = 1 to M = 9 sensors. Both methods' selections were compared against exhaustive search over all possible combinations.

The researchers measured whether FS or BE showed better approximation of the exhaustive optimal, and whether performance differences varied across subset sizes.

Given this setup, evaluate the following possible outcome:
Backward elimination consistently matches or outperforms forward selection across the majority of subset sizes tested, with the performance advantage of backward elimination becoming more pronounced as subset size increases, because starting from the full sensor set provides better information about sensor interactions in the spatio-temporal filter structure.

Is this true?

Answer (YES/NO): NO